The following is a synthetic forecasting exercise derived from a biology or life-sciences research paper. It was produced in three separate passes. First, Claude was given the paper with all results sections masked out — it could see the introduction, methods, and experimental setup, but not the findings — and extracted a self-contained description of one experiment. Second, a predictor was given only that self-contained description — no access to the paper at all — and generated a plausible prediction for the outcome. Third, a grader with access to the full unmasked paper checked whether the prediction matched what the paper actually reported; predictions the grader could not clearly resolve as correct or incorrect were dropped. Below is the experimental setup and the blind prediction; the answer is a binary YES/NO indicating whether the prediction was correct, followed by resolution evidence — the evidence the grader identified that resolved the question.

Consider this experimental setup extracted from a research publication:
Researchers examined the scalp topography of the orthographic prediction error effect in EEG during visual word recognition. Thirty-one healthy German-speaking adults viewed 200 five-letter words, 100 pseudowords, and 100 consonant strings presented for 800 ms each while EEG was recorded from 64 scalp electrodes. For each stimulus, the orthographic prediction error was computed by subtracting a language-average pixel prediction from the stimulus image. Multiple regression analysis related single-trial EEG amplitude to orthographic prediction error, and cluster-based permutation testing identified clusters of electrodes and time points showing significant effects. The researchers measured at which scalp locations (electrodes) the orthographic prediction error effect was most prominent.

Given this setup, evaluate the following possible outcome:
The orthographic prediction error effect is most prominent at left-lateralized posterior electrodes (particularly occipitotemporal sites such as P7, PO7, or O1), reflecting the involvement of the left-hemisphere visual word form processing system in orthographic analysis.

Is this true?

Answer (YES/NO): NO